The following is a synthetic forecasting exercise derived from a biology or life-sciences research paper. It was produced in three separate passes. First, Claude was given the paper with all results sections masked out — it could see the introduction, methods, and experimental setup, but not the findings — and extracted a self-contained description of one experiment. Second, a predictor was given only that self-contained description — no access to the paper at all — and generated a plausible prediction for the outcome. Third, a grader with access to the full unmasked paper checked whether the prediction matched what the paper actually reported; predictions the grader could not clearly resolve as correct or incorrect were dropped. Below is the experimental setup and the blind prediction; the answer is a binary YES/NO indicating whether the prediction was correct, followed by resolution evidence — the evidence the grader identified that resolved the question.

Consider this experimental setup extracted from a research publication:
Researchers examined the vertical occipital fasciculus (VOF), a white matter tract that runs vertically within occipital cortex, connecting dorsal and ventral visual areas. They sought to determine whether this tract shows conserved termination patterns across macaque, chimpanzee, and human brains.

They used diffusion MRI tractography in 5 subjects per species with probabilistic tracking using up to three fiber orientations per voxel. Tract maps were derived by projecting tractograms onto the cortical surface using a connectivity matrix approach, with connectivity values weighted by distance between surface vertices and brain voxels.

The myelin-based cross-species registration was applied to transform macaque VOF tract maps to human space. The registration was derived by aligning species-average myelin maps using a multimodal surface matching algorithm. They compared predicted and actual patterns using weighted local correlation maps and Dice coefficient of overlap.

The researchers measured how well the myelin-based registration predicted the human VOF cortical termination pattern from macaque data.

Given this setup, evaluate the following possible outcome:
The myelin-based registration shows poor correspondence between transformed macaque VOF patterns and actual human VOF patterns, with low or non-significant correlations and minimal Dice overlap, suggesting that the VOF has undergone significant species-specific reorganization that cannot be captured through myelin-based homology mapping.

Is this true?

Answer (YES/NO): NO